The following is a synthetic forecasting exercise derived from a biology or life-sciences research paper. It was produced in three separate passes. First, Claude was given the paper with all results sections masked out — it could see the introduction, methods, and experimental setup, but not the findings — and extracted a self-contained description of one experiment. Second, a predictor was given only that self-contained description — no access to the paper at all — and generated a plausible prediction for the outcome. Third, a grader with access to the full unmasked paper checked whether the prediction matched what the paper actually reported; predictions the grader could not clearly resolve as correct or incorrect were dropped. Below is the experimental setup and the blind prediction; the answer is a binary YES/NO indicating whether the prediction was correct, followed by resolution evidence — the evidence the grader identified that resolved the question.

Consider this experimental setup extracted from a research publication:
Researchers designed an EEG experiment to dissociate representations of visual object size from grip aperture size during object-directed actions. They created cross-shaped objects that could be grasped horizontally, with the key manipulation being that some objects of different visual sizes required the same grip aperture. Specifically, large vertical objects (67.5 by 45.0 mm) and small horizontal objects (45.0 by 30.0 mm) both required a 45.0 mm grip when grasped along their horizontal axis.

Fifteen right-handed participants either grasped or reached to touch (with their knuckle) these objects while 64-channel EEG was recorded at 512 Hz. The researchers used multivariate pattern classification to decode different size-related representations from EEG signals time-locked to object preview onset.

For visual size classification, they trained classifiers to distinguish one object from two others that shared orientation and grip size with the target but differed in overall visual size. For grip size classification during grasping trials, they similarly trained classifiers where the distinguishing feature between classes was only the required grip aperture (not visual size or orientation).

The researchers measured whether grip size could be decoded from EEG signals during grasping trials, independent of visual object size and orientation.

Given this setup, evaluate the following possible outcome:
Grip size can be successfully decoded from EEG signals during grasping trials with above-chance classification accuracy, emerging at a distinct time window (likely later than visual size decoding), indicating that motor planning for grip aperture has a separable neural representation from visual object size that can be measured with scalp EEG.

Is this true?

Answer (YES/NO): NO